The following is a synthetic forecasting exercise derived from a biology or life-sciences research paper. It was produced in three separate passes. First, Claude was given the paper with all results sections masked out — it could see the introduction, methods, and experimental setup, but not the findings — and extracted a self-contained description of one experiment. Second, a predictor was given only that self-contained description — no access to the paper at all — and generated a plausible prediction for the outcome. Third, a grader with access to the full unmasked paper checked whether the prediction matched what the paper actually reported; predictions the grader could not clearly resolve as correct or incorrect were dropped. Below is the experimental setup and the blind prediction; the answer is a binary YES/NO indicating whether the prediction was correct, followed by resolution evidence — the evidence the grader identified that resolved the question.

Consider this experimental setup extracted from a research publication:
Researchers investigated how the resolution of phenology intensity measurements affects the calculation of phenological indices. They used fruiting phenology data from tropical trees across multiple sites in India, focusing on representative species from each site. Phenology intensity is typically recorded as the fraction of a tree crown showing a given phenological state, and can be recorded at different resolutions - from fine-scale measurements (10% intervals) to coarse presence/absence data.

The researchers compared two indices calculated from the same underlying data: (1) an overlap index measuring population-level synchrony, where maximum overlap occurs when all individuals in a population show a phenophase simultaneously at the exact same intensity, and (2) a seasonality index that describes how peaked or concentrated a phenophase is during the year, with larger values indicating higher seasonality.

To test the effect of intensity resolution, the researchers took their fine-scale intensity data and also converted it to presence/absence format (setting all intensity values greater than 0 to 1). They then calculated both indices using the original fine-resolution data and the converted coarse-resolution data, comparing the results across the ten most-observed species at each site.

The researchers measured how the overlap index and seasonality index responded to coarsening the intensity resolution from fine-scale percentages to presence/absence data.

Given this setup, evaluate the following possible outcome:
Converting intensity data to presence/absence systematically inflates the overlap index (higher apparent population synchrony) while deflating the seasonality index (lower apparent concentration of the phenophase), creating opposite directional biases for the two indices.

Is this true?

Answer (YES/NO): NO